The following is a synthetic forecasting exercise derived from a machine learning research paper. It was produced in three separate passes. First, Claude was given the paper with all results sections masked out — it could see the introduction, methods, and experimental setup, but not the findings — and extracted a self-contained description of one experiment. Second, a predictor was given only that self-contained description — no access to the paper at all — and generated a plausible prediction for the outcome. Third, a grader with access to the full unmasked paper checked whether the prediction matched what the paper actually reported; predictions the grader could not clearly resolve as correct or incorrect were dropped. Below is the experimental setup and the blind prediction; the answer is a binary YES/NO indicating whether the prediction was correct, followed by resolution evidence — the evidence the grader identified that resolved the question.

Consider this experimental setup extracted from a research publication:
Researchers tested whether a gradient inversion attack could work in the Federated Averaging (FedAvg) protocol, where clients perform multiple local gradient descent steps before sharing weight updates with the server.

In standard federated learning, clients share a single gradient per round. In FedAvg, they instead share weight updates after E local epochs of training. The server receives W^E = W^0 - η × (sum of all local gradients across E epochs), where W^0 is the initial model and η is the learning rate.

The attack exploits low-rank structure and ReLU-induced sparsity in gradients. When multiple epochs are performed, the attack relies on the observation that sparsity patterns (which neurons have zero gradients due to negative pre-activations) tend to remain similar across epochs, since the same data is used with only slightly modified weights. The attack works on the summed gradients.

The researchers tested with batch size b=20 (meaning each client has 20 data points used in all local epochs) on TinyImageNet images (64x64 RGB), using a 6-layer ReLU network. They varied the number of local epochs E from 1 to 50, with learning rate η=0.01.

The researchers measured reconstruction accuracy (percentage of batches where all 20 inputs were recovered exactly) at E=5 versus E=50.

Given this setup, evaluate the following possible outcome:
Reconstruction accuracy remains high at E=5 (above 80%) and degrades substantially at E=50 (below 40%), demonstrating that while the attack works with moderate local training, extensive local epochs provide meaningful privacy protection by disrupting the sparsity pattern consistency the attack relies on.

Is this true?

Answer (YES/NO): NO